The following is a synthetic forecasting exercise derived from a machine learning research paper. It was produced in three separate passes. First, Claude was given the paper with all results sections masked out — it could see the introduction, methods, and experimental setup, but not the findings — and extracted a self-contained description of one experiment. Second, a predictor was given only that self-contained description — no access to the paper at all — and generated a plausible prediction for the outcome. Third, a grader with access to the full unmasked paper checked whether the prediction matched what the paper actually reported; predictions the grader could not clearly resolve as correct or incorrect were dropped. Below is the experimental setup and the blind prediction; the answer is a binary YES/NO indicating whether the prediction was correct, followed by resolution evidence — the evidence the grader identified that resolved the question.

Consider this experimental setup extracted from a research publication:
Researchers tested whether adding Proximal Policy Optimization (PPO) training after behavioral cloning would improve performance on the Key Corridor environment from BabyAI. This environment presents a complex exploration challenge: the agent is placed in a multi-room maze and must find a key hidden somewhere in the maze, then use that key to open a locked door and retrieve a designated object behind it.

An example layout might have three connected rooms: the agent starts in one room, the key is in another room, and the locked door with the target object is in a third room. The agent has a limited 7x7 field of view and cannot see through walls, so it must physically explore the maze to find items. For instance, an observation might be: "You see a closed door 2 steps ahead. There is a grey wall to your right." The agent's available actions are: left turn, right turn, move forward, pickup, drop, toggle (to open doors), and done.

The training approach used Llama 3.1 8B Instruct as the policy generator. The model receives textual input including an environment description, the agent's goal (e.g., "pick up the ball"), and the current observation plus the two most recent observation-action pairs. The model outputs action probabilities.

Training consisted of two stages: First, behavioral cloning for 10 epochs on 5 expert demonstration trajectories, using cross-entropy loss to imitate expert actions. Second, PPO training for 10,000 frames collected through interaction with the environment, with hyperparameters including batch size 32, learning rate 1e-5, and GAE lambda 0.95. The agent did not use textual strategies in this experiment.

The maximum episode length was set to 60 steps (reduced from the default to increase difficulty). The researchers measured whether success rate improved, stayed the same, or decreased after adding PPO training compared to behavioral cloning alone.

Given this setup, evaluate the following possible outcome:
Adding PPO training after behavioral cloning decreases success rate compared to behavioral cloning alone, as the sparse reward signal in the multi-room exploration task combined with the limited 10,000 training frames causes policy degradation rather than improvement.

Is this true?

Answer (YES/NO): YES